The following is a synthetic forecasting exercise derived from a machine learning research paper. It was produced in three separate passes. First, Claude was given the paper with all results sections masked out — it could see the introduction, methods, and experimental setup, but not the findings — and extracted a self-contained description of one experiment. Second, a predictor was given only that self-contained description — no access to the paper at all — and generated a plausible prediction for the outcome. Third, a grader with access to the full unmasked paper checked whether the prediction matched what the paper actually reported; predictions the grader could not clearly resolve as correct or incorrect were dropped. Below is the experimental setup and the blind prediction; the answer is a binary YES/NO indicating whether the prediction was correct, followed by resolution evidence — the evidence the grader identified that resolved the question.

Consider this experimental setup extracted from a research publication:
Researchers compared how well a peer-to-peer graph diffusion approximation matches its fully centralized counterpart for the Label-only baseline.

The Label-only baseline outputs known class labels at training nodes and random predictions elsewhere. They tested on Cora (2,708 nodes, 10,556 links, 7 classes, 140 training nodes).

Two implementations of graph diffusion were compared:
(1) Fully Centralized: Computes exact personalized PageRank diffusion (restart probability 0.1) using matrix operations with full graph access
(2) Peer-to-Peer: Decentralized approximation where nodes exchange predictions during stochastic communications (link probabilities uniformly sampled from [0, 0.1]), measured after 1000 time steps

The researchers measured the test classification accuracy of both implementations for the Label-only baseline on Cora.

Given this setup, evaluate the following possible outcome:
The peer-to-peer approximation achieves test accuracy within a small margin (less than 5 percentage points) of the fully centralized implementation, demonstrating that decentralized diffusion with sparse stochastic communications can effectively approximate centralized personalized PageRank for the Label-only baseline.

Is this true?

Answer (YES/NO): YES